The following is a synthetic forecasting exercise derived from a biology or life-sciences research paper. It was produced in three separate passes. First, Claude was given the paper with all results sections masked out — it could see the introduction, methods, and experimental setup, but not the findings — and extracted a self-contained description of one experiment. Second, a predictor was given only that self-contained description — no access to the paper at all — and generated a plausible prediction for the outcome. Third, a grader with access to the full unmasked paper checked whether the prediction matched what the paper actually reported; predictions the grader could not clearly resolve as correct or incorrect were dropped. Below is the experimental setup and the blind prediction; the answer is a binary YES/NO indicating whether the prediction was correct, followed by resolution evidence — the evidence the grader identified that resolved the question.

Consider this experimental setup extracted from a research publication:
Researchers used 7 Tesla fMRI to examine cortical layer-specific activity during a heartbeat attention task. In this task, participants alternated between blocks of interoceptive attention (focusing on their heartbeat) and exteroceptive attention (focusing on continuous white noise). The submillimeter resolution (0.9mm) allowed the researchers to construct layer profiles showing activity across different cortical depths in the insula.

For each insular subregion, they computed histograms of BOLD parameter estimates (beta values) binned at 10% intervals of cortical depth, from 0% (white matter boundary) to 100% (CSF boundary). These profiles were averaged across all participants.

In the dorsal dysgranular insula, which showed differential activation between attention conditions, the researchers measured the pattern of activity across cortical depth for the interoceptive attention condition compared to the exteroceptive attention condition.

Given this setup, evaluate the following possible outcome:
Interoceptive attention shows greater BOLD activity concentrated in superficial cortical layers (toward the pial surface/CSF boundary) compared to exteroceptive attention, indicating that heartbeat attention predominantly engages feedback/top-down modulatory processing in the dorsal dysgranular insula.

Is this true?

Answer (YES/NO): NO